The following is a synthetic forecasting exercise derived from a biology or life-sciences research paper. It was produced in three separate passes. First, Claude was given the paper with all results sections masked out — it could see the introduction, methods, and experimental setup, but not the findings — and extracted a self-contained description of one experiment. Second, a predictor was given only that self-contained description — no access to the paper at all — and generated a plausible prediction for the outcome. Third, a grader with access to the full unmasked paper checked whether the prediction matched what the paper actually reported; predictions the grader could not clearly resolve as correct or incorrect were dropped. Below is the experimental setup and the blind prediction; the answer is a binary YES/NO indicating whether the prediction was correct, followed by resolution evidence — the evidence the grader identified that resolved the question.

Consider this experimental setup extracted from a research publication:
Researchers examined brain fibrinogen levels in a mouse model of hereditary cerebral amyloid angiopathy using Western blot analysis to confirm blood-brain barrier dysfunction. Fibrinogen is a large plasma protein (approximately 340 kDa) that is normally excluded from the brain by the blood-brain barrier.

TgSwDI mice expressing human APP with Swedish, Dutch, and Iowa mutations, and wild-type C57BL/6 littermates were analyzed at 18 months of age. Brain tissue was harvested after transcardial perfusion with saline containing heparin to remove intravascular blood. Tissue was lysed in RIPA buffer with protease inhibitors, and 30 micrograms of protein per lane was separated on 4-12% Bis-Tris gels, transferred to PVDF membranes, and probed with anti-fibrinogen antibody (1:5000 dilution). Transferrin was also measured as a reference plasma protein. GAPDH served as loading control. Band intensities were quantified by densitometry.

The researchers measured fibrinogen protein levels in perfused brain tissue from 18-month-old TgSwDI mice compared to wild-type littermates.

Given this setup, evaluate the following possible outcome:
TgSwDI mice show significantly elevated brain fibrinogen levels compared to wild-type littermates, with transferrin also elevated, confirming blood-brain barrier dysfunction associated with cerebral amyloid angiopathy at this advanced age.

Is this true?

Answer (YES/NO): NO